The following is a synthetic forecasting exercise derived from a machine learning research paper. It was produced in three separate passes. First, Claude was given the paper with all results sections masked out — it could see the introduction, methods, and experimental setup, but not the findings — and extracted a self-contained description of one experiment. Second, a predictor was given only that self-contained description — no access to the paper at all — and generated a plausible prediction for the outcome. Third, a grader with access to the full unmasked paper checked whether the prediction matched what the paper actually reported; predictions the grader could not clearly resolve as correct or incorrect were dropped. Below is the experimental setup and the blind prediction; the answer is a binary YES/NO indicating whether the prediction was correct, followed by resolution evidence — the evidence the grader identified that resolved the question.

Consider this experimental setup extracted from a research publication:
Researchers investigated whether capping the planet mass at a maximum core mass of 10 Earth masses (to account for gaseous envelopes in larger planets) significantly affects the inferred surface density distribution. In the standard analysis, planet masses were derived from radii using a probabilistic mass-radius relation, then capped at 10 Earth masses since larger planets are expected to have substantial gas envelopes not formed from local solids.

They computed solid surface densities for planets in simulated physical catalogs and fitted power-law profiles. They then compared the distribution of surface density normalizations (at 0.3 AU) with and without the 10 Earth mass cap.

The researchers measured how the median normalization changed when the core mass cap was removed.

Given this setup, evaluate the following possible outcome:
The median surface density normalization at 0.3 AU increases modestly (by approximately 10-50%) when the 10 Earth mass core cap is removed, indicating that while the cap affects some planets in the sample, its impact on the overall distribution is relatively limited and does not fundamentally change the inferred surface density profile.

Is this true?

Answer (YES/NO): NO